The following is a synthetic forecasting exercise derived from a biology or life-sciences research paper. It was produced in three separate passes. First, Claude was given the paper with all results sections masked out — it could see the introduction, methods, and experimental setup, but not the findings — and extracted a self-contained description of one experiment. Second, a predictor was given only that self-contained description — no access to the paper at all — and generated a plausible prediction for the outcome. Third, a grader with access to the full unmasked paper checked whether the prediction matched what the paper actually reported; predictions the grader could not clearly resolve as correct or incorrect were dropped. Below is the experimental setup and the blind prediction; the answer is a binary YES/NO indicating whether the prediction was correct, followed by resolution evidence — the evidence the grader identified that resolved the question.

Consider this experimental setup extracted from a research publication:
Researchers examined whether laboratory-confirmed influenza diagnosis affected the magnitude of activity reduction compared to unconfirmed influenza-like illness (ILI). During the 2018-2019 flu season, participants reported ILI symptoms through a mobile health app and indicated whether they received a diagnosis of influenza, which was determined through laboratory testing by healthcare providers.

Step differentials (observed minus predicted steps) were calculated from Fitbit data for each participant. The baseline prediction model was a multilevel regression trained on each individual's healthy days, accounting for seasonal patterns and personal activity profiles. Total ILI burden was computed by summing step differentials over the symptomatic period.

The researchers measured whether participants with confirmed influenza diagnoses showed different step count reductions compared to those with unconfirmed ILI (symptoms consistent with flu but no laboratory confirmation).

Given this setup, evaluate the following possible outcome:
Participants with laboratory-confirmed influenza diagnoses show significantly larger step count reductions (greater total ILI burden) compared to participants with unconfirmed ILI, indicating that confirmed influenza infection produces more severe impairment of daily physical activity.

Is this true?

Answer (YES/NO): NO